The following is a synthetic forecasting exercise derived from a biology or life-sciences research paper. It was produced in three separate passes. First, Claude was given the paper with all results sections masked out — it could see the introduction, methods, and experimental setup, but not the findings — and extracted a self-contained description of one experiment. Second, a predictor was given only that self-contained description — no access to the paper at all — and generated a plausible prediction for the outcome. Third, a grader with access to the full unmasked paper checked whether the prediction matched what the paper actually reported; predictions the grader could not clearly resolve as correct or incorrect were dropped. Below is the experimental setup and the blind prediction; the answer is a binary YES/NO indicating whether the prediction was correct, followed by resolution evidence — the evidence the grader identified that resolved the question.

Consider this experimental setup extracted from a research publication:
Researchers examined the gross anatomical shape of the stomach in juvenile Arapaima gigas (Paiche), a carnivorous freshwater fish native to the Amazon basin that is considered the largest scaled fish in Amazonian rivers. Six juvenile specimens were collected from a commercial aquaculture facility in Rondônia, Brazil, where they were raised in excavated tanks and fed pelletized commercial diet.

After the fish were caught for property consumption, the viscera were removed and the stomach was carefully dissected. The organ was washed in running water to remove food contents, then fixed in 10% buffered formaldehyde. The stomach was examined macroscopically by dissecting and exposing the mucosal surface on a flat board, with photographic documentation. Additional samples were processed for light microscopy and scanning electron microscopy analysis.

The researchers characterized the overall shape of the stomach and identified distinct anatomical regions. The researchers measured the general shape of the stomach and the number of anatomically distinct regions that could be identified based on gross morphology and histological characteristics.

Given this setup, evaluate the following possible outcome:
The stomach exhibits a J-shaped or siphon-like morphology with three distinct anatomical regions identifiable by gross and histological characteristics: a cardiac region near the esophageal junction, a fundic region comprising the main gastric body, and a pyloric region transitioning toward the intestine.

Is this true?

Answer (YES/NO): YES